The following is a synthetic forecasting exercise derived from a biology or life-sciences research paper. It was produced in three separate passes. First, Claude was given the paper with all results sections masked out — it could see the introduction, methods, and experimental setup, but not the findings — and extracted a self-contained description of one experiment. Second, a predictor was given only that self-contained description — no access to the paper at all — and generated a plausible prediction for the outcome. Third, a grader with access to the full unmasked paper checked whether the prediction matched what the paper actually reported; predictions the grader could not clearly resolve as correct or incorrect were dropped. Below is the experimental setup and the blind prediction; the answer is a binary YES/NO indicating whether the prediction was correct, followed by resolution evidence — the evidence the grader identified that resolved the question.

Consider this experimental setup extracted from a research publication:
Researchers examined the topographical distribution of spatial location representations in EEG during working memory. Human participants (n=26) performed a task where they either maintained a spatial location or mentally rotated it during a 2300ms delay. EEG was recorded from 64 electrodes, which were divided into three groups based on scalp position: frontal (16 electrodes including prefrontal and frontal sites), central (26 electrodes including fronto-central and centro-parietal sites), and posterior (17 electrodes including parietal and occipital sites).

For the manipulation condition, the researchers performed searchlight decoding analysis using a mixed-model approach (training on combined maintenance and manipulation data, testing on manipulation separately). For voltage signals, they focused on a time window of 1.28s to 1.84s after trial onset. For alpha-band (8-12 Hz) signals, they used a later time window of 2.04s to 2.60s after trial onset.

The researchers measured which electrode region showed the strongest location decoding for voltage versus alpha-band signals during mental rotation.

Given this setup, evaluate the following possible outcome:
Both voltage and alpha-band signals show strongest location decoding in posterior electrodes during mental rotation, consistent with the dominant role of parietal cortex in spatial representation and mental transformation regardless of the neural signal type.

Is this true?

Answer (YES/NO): NO